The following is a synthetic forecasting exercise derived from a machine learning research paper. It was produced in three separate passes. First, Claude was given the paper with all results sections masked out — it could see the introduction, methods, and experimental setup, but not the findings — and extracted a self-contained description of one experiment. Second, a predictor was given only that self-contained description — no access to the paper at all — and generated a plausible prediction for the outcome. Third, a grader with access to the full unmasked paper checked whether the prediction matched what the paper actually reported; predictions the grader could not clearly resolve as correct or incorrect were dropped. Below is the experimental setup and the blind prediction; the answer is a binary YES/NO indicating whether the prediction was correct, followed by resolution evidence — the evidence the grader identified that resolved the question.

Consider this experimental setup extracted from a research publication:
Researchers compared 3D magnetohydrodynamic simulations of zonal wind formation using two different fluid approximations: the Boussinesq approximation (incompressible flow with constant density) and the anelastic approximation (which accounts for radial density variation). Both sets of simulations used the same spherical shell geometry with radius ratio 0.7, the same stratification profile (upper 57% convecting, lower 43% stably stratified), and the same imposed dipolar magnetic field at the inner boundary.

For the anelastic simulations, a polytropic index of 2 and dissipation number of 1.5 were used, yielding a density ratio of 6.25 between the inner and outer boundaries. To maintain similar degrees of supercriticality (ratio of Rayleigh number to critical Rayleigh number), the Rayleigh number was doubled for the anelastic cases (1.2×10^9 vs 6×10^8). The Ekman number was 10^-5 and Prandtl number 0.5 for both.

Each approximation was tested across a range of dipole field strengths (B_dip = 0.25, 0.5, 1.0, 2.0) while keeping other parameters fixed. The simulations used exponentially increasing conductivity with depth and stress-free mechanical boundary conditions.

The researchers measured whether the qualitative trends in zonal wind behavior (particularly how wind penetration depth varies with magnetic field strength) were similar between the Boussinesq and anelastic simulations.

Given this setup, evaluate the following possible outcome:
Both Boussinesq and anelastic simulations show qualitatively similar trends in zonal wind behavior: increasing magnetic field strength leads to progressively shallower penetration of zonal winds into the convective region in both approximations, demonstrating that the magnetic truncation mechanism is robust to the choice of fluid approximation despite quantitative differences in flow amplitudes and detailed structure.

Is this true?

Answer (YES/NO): YES